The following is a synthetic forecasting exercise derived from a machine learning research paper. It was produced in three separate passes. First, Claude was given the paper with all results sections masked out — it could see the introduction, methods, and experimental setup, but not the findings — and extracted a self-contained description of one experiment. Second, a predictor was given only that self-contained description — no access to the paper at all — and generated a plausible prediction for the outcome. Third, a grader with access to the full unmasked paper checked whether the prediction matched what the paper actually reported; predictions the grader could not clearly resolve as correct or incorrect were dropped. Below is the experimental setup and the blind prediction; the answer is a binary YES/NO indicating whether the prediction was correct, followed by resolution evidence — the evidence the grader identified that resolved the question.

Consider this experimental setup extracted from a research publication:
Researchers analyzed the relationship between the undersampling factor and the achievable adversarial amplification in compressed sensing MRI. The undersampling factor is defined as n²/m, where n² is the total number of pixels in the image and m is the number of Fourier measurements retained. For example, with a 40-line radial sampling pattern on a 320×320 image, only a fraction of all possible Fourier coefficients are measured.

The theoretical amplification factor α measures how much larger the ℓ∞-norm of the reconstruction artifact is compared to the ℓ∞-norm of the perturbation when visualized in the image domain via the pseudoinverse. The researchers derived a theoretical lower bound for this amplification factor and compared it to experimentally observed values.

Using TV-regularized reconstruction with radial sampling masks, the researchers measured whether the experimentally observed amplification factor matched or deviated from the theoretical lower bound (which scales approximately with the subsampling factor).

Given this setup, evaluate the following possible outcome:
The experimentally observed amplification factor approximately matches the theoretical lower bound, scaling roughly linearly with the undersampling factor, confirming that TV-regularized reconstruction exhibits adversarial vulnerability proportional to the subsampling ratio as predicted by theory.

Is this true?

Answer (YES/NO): YES